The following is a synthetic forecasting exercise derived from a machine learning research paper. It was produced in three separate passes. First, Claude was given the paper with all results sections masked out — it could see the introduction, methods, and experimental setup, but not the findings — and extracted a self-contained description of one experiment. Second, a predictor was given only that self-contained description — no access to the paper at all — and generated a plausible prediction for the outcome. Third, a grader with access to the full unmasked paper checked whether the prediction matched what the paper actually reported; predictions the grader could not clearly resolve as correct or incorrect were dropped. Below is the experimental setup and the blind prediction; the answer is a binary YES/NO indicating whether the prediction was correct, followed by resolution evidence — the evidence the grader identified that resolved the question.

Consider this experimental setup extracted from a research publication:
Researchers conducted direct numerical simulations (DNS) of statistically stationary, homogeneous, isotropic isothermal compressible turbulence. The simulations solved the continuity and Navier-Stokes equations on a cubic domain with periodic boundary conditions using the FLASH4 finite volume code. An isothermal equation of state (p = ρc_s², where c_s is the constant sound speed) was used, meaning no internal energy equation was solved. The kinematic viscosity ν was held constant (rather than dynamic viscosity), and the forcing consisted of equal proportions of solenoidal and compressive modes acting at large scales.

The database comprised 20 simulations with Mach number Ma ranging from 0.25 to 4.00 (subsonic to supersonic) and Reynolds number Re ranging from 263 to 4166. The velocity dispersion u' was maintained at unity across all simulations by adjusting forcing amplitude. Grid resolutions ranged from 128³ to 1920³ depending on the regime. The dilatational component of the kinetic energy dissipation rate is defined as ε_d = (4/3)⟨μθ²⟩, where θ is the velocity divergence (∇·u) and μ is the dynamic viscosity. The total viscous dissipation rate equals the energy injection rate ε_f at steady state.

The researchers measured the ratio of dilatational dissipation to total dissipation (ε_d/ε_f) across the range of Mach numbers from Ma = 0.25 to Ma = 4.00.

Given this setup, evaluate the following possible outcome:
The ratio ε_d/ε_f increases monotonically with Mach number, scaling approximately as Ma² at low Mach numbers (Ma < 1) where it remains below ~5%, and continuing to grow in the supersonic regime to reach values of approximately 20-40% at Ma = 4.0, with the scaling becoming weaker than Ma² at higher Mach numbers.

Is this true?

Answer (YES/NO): NO